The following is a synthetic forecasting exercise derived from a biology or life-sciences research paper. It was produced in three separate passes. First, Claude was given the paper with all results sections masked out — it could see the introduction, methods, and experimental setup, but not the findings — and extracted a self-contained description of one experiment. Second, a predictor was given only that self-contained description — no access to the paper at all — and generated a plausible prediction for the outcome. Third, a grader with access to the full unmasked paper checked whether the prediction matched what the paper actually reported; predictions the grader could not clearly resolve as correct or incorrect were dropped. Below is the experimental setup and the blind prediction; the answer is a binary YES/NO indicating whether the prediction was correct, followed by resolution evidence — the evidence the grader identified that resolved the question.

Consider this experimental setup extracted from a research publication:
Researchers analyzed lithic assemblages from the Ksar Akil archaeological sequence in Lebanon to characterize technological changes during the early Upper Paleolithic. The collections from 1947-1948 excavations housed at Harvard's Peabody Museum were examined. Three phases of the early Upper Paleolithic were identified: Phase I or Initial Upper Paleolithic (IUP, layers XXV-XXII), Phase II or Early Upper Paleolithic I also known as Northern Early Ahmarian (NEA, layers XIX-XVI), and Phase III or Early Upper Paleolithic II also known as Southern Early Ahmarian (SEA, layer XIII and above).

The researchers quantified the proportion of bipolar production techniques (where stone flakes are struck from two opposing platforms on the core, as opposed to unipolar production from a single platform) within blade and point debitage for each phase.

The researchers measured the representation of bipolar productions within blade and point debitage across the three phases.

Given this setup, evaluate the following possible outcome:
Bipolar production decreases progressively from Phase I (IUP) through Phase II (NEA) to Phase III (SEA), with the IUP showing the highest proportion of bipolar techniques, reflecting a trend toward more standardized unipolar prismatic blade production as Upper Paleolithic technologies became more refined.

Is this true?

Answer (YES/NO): NO